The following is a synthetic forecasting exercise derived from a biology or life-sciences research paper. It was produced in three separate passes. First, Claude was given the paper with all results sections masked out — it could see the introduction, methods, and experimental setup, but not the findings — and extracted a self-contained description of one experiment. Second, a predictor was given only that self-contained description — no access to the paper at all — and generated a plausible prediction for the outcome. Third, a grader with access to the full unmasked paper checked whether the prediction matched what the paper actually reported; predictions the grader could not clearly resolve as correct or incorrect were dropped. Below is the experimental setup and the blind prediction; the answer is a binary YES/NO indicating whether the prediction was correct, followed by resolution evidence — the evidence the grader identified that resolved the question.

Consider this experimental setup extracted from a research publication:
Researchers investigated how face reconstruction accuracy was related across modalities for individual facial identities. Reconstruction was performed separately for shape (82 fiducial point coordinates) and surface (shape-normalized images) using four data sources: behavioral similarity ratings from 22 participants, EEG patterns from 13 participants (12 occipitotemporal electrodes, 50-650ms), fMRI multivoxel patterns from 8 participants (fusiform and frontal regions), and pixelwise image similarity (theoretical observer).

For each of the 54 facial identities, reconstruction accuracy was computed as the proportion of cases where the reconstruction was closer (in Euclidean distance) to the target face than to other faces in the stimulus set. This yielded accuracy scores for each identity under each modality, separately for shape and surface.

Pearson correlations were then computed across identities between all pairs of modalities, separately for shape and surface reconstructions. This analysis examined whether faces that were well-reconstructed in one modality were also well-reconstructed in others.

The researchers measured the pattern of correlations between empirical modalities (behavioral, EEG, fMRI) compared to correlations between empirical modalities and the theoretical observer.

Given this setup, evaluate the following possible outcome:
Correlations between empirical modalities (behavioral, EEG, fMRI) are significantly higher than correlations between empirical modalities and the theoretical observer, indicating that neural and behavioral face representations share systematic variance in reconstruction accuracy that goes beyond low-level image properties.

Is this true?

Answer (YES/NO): NO